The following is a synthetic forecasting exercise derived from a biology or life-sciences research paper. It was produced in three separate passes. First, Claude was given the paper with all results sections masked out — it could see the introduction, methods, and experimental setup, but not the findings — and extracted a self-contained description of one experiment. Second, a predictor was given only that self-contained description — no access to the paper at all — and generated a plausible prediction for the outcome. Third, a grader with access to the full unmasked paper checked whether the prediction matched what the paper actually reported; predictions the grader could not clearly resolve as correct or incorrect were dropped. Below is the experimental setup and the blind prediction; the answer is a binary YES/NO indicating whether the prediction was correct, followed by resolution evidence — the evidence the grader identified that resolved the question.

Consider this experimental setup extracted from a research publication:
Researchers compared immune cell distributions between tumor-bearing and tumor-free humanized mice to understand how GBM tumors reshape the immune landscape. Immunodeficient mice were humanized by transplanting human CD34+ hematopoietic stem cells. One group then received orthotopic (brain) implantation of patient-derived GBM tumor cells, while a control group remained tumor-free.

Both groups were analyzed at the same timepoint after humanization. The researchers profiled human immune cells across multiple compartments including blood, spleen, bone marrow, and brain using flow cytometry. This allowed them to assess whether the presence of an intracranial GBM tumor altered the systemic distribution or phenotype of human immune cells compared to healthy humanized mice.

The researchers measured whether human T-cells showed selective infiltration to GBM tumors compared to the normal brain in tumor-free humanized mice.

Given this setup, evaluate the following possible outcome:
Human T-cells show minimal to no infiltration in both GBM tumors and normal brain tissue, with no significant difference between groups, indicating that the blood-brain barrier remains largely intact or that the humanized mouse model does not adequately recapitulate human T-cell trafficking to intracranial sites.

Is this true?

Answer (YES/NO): NO